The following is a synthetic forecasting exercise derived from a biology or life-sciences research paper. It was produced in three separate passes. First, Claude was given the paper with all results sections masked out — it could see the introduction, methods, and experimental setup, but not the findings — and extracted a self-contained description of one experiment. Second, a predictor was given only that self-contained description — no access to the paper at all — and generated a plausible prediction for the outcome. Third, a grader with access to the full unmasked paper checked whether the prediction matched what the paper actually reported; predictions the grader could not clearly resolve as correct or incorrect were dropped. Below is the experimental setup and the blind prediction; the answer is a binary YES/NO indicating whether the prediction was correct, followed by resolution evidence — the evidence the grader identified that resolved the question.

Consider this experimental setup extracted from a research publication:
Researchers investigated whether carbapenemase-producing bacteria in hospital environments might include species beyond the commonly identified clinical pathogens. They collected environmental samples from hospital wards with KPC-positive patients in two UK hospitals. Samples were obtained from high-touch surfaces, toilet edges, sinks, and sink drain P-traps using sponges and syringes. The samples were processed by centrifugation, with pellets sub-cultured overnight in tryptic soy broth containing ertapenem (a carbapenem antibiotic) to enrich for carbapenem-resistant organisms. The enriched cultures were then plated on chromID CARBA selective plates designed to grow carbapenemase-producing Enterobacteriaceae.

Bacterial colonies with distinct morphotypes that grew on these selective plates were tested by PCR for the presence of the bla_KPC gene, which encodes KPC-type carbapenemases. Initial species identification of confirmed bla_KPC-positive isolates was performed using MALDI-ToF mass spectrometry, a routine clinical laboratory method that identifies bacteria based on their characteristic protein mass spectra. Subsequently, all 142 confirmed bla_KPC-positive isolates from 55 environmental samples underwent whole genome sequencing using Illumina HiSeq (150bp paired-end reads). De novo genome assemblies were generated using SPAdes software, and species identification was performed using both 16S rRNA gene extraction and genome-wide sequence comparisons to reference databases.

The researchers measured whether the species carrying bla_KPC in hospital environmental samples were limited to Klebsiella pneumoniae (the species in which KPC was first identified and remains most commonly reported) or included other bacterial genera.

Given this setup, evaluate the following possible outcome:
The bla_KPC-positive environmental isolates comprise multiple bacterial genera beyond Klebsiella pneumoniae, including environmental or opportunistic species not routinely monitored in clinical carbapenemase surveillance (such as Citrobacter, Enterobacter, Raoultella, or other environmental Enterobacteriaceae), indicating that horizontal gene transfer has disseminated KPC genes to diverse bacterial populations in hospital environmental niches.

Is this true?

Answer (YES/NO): YES